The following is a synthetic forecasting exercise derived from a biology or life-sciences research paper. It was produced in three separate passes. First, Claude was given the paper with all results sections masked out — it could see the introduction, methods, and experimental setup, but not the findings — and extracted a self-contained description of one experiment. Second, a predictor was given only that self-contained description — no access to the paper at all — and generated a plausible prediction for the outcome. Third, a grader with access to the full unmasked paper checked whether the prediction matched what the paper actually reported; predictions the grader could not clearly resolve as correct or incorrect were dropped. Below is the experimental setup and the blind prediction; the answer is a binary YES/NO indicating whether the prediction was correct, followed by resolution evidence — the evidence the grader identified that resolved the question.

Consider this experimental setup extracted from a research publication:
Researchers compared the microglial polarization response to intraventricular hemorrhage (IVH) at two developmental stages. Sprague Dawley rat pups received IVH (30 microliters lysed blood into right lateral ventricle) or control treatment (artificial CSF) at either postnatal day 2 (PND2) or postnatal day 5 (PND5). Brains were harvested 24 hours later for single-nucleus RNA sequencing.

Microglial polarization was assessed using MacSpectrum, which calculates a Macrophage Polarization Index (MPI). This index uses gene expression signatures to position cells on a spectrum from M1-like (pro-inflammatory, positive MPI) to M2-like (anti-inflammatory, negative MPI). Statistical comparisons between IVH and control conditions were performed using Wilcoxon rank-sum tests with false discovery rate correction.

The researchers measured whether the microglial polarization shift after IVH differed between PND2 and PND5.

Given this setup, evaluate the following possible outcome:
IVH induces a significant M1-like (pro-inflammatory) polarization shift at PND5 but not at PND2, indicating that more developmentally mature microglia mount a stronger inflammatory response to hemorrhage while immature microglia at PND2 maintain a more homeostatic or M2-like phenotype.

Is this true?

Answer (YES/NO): NO